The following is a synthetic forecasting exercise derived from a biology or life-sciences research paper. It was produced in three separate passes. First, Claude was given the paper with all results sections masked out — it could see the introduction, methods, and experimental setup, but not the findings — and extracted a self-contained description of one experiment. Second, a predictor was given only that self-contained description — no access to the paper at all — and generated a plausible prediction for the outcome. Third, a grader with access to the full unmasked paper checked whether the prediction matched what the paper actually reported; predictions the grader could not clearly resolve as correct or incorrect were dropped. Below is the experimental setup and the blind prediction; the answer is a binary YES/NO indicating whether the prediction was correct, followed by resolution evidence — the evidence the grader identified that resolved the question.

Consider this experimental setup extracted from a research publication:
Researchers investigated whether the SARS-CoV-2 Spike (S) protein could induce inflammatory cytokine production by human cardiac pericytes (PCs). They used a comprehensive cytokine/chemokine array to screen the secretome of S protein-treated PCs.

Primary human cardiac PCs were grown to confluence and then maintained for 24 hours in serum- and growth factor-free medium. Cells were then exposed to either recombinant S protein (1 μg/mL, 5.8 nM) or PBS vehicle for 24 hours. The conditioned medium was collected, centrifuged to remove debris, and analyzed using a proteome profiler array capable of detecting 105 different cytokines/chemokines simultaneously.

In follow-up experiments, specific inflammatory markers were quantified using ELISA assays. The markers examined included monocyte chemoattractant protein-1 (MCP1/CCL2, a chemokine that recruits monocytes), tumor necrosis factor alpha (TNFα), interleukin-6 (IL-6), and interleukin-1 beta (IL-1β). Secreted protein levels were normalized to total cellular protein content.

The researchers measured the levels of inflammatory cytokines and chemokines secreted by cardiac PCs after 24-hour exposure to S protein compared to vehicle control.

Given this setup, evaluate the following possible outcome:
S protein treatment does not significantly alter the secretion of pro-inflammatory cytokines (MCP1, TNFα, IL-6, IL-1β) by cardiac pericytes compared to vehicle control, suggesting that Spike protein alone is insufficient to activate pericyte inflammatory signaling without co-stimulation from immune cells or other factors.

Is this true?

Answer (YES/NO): NO